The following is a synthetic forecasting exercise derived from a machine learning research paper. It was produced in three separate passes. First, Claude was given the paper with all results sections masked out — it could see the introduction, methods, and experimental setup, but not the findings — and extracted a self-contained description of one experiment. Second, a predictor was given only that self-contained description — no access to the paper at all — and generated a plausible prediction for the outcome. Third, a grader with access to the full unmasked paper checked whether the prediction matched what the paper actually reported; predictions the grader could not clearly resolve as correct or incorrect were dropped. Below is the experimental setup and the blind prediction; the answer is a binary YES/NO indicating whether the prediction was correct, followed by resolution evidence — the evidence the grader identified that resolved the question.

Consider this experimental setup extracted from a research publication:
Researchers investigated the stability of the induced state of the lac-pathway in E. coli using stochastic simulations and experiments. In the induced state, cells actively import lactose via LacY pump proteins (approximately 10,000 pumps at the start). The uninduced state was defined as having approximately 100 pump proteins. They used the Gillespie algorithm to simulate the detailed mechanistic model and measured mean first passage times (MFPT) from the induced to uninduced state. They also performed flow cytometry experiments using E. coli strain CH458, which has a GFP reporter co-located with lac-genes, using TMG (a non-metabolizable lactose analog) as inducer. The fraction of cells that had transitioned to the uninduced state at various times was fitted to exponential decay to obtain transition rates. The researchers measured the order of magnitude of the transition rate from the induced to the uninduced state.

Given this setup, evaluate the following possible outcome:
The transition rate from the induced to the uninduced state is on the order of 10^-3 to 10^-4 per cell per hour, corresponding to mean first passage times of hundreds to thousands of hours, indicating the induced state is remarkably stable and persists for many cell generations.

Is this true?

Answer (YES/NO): NO